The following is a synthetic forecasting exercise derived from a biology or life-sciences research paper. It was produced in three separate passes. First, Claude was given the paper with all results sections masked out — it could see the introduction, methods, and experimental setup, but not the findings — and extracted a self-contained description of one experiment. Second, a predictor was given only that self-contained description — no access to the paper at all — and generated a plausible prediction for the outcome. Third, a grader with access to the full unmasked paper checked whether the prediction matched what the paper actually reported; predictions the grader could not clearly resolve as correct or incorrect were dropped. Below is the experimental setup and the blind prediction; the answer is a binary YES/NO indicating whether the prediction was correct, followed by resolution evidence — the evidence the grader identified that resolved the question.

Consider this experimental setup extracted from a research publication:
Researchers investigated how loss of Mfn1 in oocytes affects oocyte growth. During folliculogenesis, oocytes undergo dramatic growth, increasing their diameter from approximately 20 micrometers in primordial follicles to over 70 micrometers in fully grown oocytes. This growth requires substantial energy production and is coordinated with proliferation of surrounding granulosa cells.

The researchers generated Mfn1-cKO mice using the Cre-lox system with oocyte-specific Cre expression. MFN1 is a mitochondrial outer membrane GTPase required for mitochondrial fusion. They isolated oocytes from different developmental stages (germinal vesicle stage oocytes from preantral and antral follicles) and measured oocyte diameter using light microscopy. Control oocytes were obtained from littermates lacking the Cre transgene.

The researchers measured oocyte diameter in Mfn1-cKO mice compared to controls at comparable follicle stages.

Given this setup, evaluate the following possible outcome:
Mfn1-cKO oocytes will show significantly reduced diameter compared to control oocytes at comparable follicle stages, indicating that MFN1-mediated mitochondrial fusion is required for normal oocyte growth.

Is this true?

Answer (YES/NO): YES